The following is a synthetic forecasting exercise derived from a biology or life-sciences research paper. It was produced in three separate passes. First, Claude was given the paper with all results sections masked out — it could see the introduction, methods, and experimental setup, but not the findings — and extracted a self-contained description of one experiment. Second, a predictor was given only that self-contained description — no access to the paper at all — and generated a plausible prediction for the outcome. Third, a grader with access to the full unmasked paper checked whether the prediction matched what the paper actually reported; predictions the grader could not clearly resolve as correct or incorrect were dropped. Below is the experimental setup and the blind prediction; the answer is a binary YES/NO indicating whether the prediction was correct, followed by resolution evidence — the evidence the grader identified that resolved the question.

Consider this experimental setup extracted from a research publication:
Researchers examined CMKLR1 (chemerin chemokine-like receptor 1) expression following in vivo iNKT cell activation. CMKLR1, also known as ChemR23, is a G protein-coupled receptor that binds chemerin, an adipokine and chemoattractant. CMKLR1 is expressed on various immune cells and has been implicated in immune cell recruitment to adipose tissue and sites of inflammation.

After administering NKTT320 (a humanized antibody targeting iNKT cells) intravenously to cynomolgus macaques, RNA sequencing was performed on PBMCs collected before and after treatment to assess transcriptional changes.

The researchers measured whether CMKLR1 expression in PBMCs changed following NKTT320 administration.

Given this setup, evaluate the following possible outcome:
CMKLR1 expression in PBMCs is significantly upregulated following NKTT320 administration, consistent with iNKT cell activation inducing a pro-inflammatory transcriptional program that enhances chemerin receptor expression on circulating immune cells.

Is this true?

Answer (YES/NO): NO